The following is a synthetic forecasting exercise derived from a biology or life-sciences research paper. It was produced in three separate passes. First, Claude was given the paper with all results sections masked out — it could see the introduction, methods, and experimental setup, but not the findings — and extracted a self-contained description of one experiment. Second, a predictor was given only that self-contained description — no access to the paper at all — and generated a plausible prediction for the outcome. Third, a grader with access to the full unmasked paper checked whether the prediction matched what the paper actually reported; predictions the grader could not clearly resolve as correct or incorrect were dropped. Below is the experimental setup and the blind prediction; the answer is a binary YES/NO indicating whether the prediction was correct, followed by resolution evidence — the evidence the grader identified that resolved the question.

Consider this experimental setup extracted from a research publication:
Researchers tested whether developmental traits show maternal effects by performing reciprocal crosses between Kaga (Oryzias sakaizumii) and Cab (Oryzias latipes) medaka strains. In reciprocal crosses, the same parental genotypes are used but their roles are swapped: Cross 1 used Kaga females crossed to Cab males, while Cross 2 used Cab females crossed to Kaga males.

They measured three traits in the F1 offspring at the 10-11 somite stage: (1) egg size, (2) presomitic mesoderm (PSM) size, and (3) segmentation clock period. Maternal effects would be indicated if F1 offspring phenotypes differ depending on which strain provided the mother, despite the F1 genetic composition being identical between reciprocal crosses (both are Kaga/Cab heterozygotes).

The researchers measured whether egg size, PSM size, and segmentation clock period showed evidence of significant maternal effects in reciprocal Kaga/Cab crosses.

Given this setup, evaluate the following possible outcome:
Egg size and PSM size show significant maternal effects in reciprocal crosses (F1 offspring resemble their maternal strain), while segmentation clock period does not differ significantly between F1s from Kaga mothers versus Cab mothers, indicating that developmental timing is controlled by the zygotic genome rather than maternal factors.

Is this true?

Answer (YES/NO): NO